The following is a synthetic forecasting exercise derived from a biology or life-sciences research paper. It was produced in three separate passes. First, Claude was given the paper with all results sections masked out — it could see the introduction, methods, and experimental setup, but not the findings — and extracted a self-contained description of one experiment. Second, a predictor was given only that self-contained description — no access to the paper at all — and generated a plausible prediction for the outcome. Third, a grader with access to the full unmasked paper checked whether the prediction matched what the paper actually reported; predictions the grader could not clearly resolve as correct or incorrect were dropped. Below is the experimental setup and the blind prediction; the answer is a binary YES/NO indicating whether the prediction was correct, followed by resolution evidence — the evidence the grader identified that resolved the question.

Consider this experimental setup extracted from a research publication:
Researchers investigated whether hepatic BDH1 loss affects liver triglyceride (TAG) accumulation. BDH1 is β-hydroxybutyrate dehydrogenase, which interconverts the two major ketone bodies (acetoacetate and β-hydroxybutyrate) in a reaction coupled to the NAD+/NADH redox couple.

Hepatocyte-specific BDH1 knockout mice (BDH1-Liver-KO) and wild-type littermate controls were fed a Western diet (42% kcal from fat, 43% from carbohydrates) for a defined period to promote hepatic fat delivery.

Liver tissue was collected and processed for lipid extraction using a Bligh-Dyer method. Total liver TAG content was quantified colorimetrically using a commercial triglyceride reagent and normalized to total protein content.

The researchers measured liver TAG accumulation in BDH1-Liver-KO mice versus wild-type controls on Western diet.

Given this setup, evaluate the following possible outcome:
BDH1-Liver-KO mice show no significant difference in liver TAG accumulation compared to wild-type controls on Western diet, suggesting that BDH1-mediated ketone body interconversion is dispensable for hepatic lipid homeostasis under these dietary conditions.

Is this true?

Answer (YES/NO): YES